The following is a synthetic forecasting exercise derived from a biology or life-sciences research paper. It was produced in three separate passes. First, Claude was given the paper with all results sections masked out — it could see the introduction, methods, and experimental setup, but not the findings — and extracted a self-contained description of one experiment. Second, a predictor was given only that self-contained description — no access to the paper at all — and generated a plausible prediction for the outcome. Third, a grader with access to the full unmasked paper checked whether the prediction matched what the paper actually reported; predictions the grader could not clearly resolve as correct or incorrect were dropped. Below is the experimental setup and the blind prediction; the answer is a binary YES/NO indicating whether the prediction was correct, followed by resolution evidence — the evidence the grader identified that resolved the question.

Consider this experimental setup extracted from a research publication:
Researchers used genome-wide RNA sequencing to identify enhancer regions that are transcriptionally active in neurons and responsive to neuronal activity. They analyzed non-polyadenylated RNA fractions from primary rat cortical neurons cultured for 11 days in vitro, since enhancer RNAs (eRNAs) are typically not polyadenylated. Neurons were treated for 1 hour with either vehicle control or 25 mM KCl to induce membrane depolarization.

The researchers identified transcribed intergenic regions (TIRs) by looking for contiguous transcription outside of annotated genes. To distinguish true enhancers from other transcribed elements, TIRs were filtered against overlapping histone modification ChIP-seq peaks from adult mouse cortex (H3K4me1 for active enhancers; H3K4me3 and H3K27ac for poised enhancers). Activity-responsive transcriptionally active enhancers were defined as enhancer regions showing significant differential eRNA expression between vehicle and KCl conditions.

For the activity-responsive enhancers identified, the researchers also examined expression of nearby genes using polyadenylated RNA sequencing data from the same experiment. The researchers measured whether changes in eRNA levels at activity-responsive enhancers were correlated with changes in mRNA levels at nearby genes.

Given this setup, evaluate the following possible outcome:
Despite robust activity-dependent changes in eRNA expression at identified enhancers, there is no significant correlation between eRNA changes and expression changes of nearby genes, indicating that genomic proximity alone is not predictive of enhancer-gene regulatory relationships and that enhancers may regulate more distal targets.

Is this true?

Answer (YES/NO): NO